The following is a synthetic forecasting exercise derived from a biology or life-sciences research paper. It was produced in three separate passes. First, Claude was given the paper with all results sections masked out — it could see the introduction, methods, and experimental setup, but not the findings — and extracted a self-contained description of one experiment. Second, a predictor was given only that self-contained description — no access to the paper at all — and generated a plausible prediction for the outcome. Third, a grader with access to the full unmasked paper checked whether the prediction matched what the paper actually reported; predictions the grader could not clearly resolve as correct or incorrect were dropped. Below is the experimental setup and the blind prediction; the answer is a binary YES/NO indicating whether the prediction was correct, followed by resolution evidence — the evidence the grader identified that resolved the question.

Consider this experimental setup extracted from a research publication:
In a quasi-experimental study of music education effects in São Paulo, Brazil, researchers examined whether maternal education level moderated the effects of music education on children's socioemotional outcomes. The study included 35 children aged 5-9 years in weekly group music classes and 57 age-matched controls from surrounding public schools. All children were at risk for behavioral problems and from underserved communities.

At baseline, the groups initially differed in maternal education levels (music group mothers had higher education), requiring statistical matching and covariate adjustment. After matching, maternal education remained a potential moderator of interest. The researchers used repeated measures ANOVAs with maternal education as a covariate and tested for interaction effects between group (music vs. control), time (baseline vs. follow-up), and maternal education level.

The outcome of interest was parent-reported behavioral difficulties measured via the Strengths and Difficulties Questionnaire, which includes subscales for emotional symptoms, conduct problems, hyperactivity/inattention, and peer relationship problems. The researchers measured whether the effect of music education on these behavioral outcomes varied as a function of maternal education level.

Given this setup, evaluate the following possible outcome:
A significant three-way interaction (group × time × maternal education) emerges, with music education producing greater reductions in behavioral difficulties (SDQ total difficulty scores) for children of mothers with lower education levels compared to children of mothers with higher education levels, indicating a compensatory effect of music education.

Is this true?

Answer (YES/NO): NO